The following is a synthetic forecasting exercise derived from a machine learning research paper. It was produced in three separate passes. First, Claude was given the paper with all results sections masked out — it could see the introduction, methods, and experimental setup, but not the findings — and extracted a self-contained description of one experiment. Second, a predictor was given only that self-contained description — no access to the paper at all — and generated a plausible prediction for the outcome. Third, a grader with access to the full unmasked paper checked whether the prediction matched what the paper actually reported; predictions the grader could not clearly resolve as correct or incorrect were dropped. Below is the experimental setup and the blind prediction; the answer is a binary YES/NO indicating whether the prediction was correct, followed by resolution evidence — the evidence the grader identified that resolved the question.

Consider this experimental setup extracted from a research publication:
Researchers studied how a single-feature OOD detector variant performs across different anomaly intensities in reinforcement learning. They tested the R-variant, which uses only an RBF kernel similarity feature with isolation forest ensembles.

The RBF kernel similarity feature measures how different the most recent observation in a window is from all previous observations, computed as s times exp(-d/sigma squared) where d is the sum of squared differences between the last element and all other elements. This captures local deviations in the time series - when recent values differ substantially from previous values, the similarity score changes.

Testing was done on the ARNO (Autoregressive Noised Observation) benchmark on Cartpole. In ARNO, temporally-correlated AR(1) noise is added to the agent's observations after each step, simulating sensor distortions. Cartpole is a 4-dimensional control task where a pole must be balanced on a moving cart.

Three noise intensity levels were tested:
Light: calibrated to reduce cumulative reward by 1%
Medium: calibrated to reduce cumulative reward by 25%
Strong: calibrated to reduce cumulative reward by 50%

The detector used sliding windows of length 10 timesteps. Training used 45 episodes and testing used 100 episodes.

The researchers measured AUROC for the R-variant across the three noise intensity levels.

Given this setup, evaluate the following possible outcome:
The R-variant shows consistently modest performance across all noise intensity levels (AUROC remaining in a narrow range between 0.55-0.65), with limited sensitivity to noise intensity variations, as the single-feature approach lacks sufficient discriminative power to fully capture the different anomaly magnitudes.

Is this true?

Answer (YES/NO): NO